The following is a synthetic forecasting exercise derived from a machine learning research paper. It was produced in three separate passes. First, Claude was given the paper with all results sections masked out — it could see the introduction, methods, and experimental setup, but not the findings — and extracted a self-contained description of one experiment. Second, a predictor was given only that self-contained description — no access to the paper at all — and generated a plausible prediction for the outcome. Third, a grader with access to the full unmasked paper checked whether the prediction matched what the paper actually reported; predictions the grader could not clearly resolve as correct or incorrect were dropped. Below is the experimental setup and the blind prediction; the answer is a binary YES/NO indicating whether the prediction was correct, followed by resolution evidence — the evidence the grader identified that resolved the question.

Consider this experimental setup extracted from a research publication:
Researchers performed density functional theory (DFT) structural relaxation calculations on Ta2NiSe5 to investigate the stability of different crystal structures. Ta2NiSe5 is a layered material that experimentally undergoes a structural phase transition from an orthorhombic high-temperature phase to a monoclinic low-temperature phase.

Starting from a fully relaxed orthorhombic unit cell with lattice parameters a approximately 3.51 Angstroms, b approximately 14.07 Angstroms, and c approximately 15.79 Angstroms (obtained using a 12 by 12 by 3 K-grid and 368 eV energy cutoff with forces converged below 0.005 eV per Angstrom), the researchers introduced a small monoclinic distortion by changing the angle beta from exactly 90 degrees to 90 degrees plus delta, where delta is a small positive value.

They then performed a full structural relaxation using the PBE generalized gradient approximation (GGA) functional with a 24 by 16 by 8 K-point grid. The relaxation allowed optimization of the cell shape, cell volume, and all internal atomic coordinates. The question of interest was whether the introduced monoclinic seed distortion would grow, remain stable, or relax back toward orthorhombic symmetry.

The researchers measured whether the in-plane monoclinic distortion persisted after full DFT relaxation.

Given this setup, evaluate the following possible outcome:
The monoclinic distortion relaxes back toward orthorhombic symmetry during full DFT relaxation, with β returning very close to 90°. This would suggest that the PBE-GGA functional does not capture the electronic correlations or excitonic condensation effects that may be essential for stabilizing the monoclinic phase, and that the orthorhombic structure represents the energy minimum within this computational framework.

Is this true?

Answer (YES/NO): NO